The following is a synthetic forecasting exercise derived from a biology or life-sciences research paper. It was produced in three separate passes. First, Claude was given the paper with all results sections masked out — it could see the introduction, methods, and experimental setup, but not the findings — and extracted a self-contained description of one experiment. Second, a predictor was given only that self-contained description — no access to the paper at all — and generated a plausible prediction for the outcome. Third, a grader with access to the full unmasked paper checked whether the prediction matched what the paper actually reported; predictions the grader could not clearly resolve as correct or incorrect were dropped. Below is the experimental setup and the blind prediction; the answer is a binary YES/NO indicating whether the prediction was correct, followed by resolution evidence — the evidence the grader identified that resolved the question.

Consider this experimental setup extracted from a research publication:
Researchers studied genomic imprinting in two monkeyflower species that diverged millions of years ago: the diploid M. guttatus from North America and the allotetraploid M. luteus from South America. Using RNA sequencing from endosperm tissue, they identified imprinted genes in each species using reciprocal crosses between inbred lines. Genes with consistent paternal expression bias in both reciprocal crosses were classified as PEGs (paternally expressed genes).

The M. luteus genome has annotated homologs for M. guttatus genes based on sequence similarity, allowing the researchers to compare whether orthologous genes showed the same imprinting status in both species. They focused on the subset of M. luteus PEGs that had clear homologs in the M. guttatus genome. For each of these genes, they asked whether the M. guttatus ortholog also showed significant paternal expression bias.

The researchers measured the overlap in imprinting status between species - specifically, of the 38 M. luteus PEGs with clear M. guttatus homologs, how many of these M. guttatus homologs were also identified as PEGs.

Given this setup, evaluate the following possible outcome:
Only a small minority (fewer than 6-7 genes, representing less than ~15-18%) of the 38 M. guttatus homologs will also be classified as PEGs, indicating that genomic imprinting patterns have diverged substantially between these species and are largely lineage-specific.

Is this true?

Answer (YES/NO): YES